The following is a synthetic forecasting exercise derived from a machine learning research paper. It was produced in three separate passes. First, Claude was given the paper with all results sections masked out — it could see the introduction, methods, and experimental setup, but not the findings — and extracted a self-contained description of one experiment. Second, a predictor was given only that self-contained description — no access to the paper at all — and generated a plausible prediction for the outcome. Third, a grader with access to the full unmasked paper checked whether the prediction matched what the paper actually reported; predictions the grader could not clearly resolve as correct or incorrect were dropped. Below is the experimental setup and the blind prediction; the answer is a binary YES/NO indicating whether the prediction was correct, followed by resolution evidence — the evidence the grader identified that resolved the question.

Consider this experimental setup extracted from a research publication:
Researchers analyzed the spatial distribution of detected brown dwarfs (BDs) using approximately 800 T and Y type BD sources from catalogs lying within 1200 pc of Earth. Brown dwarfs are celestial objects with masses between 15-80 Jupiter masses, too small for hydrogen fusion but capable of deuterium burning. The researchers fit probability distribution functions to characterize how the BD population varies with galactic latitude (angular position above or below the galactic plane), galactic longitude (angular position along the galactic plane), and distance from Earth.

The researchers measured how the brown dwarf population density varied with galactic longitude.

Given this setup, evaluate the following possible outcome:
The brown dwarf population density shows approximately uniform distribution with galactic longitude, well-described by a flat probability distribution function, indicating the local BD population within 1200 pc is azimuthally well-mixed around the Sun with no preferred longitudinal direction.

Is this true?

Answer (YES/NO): YES